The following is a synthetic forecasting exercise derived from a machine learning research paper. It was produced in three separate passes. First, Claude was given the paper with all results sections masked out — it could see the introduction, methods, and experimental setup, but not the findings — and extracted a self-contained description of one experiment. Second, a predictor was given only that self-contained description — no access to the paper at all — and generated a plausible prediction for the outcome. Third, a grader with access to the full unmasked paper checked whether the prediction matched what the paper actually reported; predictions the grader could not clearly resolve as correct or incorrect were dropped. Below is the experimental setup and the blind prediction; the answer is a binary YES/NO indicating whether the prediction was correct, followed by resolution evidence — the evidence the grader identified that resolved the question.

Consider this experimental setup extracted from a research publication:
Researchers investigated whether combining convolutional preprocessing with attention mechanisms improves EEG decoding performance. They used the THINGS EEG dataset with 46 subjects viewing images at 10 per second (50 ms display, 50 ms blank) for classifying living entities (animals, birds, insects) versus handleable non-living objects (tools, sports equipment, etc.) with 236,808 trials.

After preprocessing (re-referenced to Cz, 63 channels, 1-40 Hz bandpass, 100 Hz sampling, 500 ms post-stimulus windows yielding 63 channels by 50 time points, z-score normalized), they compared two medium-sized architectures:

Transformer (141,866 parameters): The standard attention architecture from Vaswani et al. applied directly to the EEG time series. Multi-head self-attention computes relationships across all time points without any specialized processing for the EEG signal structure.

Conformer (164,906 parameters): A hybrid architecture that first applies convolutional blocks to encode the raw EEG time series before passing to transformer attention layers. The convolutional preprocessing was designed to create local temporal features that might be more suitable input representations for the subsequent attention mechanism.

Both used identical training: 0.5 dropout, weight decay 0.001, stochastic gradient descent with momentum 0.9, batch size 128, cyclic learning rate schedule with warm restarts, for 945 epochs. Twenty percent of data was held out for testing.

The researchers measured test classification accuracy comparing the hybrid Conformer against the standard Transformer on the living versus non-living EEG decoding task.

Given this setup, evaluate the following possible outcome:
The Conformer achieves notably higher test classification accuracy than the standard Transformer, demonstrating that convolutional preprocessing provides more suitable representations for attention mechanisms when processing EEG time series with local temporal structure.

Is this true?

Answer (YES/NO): YES